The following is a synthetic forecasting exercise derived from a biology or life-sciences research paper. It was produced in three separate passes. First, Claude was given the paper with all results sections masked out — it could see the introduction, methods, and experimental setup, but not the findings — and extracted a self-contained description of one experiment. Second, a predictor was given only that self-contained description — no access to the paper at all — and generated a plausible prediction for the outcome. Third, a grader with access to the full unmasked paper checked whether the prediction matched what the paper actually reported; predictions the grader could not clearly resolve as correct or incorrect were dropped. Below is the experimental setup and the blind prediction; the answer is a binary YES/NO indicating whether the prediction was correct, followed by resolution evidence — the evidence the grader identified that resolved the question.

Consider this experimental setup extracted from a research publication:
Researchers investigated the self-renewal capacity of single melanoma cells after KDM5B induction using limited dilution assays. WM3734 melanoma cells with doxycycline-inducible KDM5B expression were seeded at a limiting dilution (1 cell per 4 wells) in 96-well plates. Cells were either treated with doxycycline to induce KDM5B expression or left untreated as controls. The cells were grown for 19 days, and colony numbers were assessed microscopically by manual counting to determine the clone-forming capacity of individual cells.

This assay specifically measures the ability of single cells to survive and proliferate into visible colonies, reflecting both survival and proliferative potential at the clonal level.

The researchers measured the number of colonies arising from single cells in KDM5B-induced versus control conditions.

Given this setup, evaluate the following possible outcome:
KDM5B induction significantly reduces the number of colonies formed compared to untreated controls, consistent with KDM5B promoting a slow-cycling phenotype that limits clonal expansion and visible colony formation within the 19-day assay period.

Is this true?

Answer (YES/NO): YES